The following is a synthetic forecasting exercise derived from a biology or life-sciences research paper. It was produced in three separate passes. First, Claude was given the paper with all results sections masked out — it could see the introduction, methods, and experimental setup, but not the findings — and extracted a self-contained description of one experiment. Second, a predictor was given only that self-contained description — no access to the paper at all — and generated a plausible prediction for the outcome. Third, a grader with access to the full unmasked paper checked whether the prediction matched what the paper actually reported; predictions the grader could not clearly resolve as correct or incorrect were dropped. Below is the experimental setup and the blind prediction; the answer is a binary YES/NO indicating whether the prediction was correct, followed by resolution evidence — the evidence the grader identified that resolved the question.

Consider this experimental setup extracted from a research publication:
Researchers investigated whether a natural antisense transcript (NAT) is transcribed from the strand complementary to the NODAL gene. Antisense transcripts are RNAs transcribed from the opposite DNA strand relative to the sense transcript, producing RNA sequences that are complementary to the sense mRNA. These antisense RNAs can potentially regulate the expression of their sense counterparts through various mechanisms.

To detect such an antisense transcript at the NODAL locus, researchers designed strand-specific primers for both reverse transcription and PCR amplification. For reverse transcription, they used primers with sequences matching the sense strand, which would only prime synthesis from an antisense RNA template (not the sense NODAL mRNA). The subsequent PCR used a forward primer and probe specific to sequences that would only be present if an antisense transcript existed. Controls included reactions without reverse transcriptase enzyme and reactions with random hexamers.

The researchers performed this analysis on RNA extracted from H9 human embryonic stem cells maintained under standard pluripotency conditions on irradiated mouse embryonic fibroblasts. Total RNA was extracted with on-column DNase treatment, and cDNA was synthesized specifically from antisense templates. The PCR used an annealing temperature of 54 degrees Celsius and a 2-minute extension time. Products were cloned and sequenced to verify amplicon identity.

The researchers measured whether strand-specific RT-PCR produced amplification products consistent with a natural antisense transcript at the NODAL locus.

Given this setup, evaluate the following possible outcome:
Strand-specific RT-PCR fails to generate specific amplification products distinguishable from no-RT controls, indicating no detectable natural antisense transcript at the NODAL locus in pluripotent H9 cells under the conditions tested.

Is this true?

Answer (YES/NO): NO